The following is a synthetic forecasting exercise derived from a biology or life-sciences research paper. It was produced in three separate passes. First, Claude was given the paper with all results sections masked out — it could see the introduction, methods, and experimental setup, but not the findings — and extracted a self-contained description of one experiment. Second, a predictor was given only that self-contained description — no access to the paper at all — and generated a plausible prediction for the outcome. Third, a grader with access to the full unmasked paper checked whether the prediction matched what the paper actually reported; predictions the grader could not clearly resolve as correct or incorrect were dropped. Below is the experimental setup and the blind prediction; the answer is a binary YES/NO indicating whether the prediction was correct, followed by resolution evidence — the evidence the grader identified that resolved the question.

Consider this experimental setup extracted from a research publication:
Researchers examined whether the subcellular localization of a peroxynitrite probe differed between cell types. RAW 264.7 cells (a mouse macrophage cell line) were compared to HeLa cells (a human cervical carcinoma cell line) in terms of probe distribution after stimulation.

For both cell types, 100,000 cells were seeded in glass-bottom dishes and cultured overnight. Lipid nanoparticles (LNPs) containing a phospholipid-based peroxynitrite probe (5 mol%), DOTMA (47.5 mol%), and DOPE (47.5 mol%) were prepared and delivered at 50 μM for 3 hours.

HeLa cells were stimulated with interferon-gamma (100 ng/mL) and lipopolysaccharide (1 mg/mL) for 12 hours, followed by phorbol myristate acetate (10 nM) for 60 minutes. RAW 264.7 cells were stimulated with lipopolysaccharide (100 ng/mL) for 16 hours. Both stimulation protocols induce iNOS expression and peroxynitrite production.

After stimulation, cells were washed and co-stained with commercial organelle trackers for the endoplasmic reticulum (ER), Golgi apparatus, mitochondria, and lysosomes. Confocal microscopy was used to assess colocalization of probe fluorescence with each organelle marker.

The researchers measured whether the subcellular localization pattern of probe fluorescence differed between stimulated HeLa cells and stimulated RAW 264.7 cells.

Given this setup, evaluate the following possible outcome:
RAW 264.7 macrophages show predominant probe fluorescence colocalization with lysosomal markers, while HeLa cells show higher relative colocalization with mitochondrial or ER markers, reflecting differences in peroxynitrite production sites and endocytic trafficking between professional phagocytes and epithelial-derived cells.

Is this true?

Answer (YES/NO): NO